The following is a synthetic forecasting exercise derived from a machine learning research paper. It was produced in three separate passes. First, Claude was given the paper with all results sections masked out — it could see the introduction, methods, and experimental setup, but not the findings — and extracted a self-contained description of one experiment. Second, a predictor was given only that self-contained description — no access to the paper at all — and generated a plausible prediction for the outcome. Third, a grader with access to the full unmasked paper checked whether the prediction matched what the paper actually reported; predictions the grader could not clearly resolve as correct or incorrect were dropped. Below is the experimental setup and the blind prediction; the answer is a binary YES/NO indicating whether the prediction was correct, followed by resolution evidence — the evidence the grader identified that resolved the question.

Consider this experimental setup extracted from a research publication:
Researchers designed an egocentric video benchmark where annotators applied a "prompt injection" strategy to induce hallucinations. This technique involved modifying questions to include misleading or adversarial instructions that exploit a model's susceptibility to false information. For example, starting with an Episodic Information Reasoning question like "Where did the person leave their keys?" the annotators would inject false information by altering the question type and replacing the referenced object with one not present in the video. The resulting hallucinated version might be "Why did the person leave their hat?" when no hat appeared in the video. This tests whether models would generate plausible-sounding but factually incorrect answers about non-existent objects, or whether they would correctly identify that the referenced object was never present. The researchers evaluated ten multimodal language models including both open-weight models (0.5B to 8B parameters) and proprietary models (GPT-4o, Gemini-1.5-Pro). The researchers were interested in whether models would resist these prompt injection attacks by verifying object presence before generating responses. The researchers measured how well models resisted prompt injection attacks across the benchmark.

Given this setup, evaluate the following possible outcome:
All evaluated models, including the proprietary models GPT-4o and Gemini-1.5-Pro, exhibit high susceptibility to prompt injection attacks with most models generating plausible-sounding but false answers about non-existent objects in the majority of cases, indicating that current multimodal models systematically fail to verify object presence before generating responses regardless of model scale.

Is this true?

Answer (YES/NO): NO